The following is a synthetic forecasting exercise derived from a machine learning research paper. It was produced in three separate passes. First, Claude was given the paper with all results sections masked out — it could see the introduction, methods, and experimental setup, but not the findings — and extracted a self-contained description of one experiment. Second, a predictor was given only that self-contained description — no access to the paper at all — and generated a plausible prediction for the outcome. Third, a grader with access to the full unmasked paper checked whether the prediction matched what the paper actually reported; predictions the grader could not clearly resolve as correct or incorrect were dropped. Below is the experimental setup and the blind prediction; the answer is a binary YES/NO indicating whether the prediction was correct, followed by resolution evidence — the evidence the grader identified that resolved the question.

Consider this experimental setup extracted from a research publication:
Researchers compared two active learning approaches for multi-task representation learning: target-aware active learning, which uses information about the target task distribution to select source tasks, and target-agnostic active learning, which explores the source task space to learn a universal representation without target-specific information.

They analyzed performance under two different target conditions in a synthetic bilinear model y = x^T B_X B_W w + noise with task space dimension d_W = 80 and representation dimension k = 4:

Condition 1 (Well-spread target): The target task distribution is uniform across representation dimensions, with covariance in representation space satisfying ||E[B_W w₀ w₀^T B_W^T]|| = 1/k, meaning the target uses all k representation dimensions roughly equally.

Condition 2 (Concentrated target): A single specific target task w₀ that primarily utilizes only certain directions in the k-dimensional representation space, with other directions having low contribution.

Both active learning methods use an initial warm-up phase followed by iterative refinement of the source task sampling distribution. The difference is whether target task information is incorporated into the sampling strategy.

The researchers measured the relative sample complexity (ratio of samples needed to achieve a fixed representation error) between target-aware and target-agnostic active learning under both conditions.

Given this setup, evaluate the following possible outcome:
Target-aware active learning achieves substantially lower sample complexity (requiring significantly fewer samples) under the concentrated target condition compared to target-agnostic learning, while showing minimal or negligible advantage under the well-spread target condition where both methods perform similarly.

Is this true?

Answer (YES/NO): NO